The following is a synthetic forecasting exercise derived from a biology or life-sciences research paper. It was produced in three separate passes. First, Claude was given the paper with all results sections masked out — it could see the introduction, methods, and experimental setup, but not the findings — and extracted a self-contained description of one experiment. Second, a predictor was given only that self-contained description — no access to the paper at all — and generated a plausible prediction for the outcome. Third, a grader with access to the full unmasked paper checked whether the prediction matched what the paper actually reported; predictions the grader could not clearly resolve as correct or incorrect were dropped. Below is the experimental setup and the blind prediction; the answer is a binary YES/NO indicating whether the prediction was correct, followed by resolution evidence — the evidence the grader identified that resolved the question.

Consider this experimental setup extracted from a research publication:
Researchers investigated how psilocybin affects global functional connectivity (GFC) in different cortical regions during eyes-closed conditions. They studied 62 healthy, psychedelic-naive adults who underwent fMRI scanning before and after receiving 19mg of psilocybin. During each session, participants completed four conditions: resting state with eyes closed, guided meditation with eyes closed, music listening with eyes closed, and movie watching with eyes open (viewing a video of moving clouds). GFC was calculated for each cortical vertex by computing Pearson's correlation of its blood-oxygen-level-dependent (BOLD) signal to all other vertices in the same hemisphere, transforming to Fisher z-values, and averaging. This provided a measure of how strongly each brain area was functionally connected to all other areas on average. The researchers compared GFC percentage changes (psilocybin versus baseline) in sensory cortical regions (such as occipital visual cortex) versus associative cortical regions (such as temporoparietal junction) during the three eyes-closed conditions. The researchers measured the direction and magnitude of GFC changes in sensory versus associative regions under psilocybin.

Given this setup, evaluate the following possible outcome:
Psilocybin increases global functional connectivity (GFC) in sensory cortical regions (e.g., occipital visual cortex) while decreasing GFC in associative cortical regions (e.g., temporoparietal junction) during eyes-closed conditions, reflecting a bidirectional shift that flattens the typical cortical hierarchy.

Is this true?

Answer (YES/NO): NO